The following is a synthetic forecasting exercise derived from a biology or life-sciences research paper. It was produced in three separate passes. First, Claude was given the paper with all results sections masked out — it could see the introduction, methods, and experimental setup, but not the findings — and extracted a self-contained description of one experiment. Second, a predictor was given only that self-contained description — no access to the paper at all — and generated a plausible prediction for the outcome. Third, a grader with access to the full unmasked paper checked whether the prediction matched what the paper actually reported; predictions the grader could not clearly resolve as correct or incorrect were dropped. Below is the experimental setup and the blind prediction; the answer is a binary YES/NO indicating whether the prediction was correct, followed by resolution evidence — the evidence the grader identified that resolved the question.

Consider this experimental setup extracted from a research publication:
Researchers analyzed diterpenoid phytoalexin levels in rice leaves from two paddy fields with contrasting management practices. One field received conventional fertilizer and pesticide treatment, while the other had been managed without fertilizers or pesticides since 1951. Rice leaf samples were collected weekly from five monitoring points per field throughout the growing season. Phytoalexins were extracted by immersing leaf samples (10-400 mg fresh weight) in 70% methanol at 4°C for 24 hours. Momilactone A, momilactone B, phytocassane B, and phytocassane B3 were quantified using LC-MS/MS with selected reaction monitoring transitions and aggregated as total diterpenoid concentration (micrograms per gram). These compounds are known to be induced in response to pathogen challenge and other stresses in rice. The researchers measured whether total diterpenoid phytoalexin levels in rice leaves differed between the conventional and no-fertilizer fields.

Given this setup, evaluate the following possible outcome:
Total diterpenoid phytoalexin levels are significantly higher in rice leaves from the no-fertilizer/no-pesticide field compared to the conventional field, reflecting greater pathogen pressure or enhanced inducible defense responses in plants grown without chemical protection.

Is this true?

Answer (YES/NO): NO